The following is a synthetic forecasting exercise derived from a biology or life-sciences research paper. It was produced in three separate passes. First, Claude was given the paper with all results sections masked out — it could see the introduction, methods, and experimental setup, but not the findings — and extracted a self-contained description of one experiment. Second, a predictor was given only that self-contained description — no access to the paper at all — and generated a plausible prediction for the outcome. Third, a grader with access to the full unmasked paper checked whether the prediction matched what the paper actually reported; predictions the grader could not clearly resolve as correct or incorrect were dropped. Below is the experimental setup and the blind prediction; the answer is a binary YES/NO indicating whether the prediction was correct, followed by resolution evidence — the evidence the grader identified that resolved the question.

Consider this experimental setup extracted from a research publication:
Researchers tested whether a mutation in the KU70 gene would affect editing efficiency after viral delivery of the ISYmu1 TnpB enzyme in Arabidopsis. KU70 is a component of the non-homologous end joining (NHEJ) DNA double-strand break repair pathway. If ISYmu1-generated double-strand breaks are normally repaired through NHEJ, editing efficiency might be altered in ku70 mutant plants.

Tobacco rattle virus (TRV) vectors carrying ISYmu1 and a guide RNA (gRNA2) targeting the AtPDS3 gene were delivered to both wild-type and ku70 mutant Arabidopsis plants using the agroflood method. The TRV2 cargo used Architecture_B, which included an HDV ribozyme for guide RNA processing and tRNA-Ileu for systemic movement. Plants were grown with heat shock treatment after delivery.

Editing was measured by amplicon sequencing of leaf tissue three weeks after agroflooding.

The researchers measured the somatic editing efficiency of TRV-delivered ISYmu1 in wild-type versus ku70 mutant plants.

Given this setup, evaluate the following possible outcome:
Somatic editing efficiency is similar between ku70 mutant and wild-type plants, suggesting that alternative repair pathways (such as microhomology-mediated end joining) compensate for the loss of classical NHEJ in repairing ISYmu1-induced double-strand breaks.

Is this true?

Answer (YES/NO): NO